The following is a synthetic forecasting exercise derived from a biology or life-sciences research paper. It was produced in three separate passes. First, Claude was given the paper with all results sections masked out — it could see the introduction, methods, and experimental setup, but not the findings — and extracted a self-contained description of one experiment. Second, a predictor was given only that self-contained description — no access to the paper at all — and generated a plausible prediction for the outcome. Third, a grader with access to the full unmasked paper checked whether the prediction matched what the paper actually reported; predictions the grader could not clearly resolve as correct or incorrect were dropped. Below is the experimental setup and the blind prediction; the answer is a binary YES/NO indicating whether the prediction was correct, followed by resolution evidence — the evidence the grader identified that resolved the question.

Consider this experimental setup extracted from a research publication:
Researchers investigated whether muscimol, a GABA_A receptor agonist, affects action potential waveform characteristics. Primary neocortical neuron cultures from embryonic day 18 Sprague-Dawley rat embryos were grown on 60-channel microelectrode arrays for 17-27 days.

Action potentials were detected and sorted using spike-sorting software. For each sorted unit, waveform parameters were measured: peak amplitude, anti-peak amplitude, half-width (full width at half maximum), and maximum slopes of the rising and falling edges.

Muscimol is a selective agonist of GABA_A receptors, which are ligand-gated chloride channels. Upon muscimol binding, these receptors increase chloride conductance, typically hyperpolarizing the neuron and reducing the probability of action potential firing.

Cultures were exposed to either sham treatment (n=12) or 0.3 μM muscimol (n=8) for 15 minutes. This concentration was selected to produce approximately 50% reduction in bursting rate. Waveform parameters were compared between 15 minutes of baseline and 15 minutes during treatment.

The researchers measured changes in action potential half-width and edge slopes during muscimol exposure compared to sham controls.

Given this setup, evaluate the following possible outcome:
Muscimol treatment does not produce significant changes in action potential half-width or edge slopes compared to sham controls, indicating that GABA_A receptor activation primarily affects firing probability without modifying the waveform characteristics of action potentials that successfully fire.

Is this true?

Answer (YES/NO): NO